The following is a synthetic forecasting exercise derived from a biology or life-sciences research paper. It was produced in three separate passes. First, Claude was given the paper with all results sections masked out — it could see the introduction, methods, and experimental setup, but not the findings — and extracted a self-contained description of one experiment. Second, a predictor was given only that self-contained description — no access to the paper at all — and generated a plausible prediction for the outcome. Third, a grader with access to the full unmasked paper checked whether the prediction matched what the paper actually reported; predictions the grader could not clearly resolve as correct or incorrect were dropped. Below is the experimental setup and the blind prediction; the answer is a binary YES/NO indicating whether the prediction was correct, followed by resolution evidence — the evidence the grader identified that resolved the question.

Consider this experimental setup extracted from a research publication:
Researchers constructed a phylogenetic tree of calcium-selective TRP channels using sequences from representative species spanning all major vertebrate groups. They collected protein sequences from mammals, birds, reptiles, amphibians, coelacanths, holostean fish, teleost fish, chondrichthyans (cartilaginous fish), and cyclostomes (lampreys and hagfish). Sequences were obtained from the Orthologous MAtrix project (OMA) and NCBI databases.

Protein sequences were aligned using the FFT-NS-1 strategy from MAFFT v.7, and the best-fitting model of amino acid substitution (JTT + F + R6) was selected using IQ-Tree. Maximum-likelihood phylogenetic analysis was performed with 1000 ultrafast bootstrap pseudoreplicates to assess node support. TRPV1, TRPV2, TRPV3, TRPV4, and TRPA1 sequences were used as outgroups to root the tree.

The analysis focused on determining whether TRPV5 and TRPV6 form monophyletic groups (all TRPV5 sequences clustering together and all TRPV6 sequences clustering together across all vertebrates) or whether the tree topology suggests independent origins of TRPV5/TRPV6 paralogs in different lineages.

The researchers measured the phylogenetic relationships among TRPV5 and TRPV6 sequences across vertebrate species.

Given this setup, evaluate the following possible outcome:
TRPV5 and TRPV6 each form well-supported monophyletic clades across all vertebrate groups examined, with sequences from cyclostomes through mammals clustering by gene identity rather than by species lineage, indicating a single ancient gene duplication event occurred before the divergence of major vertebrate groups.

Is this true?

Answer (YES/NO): NO